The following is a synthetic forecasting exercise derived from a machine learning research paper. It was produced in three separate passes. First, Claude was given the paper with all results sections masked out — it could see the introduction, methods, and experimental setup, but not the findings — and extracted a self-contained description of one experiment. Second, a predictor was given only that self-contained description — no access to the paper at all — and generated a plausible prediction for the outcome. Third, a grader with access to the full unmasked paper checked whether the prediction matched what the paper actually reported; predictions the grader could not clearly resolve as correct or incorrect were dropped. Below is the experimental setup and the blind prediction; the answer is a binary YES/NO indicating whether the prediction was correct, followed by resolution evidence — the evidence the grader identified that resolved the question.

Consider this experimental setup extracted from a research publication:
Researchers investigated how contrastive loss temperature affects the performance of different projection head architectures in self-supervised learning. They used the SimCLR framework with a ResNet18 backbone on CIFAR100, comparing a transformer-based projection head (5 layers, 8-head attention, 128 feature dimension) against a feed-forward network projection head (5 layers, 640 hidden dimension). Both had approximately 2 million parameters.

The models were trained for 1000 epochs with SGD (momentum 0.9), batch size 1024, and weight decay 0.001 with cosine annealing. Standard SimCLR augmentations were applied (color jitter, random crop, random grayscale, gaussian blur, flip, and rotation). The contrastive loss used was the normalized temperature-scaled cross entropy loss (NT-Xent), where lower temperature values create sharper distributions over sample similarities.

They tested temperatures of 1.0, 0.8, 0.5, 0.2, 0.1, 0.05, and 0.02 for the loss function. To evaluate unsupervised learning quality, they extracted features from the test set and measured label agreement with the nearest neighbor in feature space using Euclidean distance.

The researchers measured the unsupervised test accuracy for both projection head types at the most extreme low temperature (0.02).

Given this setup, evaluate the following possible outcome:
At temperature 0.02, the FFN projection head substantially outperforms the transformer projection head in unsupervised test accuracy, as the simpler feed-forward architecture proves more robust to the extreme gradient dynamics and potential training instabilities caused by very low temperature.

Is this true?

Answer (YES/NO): YES